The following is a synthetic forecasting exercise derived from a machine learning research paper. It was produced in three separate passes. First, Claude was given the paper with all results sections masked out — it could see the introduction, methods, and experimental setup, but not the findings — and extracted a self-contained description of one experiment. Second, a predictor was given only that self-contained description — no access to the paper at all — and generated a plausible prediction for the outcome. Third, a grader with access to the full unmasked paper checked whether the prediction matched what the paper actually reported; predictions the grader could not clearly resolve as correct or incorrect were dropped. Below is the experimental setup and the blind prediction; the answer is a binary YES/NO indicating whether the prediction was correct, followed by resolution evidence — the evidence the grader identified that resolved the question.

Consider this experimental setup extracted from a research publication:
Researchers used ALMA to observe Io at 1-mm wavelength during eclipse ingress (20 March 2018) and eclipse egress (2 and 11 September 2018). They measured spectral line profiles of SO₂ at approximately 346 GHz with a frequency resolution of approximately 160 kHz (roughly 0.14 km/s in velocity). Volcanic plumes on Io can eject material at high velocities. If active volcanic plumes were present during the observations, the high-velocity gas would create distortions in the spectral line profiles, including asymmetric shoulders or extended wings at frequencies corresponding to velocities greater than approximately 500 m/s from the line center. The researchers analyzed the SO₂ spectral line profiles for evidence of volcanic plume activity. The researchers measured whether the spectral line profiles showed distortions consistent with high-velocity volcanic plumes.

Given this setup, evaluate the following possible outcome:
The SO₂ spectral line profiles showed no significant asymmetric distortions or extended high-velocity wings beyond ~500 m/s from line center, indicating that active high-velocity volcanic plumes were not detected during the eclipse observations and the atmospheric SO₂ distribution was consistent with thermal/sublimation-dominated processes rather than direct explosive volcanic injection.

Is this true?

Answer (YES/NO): NO